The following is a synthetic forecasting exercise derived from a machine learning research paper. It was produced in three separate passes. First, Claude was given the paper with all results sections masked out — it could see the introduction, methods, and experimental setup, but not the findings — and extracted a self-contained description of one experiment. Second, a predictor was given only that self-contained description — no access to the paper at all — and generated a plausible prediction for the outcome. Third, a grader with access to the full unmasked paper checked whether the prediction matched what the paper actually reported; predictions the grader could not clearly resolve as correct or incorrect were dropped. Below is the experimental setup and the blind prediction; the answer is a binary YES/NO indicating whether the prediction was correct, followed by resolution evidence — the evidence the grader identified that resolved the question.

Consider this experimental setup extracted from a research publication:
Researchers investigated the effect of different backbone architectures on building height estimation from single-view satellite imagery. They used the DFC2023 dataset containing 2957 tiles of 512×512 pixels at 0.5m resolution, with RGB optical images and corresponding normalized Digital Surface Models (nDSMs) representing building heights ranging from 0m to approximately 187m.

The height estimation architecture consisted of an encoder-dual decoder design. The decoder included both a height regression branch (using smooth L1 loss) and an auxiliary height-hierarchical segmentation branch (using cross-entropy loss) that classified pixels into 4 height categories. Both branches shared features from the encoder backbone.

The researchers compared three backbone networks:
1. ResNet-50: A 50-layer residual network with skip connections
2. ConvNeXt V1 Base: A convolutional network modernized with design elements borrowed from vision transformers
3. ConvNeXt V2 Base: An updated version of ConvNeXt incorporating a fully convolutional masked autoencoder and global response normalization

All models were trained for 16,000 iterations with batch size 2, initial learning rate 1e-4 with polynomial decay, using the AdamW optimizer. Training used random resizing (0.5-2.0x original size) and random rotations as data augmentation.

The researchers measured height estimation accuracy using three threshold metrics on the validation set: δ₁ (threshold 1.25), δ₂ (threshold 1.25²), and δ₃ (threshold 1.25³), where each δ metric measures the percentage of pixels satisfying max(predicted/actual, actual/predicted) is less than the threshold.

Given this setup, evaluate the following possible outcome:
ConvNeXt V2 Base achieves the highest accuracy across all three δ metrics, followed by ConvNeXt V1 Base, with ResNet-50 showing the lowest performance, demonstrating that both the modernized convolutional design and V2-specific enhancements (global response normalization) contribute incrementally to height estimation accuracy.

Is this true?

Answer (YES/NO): YES